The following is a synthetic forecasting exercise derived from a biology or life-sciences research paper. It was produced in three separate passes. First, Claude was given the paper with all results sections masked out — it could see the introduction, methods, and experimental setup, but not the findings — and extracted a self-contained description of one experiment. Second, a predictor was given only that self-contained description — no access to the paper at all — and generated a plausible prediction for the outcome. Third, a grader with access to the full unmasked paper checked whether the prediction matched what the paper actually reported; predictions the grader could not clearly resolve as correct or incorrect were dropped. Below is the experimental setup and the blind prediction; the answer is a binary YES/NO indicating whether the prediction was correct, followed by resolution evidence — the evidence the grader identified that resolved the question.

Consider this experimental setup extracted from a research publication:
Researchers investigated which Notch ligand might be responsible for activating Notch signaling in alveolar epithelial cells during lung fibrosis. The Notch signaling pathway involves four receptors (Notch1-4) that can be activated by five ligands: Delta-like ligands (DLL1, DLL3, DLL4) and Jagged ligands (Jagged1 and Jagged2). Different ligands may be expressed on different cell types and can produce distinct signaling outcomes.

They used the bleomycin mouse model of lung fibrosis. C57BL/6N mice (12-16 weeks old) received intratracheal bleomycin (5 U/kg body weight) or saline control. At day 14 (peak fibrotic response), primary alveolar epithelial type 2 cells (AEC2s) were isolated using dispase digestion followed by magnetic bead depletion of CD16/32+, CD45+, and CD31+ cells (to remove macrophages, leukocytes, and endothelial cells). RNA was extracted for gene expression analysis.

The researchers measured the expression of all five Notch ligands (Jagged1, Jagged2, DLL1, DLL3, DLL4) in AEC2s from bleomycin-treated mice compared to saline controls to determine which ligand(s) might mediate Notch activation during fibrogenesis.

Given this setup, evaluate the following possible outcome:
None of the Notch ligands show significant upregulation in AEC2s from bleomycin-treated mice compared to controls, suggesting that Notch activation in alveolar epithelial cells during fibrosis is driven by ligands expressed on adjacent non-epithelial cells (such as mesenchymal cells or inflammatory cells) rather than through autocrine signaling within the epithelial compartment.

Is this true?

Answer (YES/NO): NO